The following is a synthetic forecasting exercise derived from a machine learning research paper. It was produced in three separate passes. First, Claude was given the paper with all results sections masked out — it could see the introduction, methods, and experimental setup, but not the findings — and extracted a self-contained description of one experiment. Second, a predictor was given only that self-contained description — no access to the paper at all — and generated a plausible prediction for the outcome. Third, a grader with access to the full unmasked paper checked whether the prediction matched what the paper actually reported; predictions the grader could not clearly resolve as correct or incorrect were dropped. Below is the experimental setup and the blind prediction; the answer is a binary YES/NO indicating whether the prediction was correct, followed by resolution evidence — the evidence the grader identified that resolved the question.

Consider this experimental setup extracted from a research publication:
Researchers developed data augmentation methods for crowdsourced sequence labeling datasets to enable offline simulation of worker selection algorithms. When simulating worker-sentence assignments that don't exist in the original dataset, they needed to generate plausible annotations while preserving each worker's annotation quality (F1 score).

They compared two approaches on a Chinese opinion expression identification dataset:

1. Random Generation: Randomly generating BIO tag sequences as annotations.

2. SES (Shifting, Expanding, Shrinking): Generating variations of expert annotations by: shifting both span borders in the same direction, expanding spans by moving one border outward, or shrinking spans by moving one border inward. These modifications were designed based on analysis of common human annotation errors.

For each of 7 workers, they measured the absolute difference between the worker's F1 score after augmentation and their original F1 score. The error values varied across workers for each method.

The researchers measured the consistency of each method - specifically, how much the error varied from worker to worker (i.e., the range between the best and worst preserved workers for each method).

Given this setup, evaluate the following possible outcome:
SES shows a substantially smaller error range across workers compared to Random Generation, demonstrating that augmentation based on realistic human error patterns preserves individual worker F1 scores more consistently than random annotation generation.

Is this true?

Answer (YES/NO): YES